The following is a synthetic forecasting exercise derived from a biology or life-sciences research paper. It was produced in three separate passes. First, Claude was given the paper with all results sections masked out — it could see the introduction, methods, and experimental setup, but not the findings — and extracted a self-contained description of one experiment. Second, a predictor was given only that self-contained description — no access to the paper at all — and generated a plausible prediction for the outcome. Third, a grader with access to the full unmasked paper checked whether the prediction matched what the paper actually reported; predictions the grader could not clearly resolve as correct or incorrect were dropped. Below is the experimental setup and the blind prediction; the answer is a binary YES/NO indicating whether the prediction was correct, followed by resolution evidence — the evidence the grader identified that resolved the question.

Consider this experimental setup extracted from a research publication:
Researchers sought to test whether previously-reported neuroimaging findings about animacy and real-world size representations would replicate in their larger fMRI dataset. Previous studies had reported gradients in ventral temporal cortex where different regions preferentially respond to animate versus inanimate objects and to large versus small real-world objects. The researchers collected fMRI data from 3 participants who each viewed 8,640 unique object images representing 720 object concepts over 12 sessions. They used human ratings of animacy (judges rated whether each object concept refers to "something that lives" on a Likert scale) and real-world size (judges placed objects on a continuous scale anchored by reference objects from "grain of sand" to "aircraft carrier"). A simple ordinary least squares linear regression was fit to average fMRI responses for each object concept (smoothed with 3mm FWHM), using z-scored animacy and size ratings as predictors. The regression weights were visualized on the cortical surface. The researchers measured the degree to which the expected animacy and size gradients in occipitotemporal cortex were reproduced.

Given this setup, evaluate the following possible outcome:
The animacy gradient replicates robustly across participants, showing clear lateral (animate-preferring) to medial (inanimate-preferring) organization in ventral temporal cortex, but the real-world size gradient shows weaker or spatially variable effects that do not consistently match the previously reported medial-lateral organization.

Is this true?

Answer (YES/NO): NO